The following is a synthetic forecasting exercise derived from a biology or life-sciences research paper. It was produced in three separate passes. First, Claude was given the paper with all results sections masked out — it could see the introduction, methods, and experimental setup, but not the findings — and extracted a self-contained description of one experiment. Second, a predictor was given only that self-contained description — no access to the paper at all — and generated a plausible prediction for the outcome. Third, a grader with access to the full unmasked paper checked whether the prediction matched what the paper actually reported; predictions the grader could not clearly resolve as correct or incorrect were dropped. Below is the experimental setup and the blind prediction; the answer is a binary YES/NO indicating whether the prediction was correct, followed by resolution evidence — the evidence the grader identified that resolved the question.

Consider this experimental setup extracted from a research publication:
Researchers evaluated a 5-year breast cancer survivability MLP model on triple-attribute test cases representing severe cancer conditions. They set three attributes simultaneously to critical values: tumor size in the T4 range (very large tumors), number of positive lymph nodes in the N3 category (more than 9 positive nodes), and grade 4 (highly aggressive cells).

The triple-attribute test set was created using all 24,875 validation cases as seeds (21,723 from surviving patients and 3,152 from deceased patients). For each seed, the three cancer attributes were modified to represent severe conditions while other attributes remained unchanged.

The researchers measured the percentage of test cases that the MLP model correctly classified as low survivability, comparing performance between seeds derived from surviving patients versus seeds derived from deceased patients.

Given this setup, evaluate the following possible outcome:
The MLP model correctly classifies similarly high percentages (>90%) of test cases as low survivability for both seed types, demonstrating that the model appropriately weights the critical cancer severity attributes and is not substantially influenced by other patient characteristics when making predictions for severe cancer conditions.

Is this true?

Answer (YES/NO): NO